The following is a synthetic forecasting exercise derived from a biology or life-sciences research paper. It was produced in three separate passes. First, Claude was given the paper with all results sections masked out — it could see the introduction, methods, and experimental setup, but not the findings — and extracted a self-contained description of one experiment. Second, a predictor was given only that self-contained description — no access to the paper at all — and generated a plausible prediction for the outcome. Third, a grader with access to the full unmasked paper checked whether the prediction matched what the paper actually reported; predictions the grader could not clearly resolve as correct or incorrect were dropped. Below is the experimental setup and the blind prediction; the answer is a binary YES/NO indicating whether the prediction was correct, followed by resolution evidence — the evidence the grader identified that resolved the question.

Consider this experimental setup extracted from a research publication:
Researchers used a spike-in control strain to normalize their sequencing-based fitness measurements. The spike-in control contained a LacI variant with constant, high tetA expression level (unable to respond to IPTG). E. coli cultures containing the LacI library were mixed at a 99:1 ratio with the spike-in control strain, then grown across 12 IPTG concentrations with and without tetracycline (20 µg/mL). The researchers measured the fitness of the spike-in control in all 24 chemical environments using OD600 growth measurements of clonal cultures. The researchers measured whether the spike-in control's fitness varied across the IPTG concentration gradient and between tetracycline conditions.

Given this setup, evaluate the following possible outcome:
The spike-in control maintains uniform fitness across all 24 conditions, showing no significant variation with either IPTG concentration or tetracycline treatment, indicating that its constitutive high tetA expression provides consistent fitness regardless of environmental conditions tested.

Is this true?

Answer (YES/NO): NO